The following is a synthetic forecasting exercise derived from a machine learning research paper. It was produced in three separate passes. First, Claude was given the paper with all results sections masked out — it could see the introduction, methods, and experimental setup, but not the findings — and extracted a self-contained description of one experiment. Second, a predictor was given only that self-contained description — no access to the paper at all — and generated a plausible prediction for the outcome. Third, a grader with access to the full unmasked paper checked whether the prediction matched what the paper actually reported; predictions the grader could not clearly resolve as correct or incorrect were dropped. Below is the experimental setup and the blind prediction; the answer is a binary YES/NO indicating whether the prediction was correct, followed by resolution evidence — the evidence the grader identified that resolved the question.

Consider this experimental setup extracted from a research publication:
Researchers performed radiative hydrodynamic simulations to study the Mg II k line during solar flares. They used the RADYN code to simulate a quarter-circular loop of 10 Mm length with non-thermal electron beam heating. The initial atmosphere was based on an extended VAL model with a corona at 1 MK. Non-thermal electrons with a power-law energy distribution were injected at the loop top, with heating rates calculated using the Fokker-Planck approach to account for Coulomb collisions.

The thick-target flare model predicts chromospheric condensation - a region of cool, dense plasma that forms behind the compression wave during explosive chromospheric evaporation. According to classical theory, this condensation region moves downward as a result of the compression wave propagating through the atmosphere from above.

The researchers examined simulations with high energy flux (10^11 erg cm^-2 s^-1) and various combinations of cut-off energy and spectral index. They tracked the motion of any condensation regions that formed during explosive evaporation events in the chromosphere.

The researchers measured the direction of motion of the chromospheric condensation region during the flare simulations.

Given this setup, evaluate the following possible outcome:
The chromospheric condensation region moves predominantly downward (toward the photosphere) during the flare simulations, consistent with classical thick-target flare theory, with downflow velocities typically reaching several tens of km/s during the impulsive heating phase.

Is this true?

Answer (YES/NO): NO